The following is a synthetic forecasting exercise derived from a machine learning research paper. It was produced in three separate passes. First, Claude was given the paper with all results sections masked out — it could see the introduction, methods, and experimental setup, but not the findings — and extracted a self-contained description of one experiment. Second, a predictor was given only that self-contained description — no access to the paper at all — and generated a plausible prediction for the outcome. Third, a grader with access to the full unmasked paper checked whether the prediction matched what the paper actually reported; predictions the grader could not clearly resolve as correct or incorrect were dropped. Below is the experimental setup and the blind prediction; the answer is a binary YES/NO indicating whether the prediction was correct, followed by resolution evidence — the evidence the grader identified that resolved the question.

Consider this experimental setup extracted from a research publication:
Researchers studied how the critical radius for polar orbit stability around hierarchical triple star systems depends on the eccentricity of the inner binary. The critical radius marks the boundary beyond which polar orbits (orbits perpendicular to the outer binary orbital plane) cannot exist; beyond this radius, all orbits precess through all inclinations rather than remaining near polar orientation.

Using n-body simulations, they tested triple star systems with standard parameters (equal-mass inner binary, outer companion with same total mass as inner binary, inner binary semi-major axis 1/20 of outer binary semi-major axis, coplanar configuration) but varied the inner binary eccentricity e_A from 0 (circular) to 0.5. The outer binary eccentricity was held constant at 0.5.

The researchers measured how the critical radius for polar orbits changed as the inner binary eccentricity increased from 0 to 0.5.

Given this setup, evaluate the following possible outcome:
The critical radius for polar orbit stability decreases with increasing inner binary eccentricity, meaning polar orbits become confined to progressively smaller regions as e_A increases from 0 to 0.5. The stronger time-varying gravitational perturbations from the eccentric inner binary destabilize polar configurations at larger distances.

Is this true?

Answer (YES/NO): YES